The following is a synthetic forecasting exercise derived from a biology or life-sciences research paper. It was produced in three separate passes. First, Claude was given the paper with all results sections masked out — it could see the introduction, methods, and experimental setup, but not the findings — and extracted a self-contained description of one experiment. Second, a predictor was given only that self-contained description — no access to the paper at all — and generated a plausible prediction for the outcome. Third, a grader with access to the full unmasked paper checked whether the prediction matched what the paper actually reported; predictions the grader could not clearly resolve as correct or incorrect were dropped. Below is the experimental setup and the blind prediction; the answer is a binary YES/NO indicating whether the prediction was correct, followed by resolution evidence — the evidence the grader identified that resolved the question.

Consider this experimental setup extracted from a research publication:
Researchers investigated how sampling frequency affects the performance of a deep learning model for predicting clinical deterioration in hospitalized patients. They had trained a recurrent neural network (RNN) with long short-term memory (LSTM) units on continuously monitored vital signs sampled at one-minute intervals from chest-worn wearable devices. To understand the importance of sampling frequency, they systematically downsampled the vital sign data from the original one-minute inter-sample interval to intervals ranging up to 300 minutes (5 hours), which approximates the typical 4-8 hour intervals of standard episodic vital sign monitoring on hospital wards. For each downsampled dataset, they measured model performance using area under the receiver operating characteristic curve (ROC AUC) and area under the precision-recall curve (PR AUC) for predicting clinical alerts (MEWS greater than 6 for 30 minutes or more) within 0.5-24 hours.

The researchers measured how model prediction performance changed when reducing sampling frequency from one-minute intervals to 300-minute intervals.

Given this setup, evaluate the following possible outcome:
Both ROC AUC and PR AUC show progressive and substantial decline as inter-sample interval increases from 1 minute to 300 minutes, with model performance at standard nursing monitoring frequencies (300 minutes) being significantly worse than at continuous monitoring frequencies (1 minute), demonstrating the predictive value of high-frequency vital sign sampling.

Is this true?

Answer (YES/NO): NO